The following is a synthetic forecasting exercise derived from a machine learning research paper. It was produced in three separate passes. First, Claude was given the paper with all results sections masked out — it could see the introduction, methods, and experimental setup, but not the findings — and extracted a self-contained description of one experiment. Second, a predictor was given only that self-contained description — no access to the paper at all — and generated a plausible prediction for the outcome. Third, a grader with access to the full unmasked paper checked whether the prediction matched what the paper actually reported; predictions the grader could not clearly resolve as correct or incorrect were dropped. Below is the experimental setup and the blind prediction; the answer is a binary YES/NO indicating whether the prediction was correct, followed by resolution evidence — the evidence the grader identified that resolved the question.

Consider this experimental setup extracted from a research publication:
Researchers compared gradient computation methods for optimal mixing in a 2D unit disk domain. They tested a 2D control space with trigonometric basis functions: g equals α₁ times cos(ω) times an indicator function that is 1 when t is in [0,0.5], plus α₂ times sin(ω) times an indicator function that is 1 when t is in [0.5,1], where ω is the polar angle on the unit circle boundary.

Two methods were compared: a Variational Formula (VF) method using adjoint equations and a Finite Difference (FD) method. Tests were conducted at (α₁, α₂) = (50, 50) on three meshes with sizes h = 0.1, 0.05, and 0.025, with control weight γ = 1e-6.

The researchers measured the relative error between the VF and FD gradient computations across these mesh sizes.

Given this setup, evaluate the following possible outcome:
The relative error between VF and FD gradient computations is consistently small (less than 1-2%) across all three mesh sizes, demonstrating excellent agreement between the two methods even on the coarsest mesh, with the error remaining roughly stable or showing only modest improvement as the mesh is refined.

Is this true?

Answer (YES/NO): NO